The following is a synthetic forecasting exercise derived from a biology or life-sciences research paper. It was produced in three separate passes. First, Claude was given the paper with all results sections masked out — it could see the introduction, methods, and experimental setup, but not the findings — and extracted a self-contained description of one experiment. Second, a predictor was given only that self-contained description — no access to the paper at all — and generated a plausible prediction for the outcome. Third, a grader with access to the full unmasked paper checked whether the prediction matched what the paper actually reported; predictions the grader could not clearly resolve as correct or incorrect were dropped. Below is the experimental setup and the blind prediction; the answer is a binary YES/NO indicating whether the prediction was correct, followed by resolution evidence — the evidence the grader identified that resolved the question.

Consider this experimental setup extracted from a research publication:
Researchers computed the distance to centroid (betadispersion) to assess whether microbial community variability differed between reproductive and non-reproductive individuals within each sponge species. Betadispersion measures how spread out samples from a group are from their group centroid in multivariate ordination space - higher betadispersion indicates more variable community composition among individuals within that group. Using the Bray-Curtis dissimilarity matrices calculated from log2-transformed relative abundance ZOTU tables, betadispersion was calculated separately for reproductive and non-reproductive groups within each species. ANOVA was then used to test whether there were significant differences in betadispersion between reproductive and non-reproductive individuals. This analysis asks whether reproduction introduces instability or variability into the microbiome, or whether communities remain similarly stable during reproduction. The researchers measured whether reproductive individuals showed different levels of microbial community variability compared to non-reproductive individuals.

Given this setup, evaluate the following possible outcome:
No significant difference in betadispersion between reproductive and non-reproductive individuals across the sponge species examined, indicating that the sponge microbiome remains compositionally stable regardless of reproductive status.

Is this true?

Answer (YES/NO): YES